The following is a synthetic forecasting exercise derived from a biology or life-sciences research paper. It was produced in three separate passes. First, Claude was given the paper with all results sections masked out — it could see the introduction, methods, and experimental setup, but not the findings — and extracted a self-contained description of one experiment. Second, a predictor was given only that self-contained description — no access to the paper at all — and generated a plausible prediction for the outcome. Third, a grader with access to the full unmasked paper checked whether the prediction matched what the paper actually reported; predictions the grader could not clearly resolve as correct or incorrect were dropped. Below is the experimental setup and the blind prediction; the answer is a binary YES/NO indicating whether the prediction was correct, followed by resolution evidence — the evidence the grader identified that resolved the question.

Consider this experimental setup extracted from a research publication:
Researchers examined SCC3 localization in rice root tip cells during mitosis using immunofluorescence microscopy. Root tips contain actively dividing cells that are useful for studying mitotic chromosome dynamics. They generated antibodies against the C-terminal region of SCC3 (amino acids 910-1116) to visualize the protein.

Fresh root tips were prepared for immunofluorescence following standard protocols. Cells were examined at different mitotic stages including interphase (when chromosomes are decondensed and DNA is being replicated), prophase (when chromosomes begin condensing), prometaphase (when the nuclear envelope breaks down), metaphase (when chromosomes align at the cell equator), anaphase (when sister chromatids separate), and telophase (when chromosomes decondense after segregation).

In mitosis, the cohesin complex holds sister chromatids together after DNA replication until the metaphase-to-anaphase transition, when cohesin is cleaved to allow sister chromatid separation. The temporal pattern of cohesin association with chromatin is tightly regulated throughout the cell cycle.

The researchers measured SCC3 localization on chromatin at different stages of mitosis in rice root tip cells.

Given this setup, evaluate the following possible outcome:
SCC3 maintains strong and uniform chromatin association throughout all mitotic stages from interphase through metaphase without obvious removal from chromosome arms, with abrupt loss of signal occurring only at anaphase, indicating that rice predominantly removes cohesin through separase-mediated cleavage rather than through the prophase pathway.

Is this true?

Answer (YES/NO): NO